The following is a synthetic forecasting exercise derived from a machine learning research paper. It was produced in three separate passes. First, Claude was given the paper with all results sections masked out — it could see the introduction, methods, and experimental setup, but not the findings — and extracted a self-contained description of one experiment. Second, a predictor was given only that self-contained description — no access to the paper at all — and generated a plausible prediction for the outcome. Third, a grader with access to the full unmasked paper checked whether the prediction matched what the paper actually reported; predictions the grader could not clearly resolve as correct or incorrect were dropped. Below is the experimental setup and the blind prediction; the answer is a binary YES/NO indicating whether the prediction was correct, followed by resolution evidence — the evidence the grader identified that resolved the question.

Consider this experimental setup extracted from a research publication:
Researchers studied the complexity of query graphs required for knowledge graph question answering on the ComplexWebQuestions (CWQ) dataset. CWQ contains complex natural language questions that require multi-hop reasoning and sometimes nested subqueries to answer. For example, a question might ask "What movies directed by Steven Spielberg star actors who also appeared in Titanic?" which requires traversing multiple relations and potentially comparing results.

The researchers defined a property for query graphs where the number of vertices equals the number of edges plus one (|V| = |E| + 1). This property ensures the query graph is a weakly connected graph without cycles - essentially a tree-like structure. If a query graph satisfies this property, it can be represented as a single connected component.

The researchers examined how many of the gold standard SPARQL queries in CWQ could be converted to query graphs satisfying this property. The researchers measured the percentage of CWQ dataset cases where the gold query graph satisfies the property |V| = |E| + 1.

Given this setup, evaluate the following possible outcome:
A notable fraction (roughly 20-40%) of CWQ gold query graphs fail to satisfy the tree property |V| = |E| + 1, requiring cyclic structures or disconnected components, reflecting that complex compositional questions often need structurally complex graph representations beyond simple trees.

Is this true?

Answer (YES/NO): NO